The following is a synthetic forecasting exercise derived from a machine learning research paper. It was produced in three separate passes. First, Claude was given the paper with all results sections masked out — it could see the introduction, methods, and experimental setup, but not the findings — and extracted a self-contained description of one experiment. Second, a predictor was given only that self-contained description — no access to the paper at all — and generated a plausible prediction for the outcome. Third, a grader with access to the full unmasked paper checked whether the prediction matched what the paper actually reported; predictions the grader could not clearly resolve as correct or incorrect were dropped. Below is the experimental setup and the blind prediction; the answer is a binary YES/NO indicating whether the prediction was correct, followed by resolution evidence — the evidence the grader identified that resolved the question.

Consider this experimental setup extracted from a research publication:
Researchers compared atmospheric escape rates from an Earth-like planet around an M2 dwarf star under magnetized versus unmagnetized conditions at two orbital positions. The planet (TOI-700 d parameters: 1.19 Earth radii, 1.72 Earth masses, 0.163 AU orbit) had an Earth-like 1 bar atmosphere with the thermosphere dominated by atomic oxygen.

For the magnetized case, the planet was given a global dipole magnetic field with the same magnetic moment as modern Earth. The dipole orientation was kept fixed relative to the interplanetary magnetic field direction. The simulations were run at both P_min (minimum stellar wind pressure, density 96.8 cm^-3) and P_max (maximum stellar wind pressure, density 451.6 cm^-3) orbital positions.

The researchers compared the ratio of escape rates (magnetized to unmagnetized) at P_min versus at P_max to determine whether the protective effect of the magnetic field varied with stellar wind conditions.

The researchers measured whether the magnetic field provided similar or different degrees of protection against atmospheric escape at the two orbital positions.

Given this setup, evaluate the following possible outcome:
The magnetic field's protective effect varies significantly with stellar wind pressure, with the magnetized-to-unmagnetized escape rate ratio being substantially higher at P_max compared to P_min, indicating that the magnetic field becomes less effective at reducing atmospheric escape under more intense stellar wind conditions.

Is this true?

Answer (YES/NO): NO